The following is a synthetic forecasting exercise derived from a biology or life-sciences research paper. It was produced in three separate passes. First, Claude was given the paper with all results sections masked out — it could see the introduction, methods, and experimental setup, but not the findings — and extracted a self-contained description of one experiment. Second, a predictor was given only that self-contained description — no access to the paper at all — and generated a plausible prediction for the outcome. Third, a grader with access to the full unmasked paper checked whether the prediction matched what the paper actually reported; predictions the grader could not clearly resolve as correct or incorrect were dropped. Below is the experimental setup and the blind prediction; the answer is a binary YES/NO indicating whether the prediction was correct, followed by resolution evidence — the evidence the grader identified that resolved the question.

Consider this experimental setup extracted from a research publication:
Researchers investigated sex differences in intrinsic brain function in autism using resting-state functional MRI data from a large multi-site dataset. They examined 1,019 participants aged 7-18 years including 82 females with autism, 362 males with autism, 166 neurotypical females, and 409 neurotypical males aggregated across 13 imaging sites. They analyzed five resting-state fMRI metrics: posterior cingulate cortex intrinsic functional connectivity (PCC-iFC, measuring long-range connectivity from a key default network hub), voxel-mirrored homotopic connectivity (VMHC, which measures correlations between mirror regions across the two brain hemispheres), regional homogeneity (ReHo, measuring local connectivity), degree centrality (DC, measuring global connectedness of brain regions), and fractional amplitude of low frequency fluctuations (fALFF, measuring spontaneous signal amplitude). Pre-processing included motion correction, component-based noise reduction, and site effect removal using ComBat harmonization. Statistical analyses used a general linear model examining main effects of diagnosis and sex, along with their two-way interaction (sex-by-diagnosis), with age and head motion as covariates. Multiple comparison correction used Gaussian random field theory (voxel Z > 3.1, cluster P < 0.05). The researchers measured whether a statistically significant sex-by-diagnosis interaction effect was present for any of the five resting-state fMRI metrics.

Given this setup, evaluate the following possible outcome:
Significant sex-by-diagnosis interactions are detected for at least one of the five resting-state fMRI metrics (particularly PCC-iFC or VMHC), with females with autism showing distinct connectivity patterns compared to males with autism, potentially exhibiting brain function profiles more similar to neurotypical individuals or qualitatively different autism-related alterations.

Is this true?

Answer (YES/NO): YES